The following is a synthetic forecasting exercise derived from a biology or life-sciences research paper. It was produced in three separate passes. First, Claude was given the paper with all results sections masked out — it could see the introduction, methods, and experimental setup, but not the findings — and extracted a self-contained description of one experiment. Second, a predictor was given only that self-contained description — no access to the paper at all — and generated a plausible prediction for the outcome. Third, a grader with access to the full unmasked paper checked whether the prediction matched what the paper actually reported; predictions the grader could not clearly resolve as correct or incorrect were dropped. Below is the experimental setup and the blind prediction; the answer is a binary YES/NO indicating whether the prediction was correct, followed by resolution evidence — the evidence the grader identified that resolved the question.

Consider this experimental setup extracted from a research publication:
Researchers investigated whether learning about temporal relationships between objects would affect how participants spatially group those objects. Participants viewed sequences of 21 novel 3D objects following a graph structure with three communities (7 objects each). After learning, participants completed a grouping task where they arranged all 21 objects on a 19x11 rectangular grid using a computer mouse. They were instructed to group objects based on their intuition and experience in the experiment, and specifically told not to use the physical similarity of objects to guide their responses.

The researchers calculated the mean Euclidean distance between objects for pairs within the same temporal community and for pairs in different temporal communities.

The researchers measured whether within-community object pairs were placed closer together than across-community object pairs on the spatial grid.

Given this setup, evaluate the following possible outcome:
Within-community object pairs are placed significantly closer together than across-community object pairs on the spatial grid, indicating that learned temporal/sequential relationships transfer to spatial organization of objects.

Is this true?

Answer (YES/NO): YES